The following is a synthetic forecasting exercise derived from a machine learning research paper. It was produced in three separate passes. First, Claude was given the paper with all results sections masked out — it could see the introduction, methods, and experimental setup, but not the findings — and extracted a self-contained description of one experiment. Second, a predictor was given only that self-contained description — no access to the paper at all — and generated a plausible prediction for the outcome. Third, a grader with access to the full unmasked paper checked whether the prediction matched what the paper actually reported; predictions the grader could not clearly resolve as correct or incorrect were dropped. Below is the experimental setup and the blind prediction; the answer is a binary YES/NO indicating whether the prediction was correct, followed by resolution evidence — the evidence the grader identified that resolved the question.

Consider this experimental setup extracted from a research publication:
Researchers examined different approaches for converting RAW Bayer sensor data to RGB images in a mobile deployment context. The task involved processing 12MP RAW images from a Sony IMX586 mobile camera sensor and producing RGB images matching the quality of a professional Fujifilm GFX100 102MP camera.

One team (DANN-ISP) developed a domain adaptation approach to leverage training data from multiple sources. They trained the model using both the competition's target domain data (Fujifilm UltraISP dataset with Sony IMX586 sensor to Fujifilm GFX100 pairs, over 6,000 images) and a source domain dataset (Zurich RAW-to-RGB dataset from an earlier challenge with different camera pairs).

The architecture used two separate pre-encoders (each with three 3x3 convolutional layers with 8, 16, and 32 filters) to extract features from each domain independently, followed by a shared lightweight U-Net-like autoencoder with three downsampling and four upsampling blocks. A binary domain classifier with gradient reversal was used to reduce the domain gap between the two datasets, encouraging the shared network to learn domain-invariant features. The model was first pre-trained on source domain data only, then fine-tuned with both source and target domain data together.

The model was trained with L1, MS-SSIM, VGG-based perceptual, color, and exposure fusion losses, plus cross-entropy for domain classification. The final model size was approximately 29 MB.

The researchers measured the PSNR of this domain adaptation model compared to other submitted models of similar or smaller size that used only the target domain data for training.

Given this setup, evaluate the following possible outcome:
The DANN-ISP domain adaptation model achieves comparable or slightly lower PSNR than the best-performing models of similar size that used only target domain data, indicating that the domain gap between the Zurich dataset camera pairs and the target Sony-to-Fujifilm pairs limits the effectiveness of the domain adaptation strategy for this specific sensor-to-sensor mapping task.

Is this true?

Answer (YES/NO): NO